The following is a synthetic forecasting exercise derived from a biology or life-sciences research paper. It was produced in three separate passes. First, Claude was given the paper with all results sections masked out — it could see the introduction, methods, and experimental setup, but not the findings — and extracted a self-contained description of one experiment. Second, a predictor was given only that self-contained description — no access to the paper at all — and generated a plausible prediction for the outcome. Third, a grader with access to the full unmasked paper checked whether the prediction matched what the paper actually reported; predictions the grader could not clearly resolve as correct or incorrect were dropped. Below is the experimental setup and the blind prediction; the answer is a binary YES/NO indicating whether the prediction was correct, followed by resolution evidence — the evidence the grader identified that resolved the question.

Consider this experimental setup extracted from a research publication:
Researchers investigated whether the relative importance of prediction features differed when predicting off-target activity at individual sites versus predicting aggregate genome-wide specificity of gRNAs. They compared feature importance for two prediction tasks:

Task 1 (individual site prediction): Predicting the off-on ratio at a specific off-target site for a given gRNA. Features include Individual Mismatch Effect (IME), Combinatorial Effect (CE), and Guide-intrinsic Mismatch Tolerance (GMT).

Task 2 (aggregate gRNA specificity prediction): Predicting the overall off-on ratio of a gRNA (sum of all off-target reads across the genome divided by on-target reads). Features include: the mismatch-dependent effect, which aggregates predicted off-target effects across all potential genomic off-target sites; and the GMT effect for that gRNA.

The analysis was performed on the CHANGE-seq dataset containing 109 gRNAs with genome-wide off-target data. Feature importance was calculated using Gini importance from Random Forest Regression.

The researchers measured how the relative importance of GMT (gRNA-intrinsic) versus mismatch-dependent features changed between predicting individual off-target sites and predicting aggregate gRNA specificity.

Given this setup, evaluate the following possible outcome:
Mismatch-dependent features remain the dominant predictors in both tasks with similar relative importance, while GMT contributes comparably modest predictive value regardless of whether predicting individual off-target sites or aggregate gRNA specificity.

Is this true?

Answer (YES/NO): NO